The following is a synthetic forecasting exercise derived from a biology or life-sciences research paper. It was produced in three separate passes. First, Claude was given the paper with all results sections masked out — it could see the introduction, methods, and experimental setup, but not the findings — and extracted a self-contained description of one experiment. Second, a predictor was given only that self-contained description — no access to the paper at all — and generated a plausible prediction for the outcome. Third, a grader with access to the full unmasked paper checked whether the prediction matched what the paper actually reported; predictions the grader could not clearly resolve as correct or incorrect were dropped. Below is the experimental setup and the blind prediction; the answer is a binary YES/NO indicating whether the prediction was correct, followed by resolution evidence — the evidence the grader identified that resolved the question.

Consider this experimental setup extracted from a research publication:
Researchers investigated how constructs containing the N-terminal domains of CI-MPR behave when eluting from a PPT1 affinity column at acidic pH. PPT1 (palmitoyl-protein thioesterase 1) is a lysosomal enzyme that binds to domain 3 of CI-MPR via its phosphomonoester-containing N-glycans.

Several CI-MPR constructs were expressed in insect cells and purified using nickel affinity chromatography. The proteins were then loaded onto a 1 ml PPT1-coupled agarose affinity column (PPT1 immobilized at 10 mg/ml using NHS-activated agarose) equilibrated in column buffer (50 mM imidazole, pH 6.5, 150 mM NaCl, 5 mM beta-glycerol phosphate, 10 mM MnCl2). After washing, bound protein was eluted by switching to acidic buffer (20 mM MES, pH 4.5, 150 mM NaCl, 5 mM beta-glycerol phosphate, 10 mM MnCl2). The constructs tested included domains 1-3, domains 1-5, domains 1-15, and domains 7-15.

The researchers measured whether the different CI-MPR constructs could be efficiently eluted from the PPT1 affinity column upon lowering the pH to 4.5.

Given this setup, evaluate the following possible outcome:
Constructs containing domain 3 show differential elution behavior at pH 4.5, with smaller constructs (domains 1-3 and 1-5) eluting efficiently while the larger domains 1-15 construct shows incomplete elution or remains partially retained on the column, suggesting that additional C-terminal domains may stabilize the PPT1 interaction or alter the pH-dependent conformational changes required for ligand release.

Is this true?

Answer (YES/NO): NO